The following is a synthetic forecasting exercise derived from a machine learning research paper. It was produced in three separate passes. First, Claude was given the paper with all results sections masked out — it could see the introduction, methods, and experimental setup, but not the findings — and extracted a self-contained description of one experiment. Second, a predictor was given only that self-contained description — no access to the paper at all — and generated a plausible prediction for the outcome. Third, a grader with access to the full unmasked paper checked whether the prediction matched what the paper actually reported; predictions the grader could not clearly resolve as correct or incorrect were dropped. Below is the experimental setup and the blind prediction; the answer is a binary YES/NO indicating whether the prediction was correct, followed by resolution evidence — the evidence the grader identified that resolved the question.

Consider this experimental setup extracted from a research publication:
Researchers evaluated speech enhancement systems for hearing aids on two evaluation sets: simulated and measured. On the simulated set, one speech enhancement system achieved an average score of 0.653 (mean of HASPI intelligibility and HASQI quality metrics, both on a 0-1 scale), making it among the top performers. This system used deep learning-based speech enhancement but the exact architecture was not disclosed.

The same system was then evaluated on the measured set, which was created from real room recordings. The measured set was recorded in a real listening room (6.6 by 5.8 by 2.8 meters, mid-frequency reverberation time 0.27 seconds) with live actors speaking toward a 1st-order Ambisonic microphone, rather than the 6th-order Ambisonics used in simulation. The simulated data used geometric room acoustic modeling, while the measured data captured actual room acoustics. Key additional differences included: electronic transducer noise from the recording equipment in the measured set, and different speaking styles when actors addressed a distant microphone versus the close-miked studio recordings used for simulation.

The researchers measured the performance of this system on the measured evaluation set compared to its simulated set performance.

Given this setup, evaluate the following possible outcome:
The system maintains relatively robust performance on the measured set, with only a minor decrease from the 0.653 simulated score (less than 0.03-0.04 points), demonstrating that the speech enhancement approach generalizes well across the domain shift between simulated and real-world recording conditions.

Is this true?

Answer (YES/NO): NO